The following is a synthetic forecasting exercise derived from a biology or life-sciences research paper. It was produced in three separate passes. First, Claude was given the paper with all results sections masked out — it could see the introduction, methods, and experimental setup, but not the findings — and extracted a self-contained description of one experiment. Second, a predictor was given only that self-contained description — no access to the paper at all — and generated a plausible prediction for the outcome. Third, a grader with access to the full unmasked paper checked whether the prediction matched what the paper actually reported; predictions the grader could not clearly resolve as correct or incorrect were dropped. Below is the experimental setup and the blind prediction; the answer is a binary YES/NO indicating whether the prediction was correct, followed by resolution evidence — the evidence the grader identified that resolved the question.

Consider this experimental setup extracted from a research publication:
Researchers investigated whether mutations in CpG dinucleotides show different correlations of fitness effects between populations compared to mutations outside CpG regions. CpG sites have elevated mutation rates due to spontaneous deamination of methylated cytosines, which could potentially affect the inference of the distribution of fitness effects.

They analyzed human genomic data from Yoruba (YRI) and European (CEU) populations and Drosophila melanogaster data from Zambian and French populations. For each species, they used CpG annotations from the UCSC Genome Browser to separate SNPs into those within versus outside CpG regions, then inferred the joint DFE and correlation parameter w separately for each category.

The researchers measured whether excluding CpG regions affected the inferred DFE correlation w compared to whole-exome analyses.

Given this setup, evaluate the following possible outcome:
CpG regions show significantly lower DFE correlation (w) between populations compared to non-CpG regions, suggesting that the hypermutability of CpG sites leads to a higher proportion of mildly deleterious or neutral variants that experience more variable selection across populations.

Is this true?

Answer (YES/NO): NO